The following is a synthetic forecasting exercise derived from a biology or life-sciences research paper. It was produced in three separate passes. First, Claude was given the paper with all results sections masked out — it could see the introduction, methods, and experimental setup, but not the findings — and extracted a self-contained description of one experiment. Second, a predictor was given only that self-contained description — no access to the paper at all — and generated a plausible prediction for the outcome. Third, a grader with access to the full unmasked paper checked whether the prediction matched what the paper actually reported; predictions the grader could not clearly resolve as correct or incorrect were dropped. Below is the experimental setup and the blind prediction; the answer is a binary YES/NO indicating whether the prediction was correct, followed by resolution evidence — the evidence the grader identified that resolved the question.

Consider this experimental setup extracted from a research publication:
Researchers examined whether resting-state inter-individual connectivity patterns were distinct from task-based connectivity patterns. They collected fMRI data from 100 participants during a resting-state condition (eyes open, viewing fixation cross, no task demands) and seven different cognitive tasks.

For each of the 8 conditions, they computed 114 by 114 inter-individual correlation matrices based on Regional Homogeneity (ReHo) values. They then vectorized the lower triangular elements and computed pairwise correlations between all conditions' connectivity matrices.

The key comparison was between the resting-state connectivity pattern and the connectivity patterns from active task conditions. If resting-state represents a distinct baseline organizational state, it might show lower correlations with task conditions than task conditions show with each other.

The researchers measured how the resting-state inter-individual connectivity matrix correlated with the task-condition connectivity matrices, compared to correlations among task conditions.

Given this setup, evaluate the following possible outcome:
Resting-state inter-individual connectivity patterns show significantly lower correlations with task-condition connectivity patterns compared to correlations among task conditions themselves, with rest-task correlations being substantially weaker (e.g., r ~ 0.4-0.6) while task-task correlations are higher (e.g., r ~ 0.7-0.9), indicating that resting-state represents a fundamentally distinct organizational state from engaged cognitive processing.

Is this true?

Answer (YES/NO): NO